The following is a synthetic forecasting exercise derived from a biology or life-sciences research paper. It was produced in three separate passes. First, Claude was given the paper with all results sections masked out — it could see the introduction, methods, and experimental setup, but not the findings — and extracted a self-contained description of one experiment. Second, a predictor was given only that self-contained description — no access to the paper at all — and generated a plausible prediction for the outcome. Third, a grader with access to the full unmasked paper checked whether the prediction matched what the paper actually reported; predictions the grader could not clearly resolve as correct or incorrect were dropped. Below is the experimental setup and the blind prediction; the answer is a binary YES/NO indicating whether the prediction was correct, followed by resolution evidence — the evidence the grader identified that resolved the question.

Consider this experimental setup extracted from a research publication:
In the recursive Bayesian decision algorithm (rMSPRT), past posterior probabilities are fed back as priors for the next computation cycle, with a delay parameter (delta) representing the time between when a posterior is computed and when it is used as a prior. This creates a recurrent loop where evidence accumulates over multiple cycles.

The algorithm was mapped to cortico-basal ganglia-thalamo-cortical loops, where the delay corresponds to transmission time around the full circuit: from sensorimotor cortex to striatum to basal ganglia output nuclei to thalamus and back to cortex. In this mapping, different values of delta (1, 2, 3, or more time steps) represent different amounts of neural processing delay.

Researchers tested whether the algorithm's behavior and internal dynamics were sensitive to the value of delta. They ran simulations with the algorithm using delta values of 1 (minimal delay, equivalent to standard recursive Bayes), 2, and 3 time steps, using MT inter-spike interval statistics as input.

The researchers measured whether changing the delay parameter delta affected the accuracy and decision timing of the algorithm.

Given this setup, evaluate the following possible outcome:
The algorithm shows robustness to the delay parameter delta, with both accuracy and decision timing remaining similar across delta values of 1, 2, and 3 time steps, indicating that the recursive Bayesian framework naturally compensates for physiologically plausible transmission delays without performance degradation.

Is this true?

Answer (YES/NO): YES